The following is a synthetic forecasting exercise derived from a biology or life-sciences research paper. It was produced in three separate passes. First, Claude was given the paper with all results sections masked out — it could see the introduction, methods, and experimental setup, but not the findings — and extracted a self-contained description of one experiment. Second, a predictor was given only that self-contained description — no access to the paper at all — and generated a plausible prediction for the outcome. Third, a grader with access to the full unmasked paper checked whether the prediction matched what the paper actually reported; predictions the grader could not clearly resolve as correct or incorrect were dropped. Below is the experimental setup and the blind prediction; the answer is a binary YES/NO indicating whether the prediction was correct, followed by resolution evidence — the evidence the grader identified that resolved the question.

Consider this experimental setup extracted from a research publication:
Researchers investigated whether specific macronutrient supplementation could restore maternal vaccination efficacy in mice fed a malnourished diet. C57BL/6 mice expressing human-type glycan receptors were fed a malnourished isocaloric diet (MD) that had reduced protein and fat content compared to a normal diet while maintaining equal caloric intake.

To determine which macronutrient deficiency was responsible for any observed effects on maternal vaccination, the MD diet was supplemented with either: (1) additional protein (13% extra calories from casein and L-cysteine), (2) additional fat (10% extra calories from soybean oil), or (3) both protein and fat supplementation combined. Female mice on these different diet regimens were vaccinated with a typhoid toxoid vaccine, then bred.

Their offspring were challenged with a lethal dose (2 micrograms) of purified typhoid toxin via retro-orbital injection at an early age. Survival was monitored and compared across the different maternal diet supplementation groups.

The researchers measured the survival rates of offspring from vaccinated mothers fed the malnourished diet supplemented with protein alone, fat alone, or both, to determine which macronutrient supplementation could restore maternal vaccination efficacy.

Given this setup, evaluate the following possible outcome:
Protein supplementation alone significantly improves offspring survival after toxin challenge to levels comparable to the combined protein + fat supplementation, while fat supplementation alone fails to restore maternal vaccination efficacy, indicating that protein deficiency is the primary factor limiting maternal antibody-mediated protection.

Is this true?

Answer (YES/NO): YES